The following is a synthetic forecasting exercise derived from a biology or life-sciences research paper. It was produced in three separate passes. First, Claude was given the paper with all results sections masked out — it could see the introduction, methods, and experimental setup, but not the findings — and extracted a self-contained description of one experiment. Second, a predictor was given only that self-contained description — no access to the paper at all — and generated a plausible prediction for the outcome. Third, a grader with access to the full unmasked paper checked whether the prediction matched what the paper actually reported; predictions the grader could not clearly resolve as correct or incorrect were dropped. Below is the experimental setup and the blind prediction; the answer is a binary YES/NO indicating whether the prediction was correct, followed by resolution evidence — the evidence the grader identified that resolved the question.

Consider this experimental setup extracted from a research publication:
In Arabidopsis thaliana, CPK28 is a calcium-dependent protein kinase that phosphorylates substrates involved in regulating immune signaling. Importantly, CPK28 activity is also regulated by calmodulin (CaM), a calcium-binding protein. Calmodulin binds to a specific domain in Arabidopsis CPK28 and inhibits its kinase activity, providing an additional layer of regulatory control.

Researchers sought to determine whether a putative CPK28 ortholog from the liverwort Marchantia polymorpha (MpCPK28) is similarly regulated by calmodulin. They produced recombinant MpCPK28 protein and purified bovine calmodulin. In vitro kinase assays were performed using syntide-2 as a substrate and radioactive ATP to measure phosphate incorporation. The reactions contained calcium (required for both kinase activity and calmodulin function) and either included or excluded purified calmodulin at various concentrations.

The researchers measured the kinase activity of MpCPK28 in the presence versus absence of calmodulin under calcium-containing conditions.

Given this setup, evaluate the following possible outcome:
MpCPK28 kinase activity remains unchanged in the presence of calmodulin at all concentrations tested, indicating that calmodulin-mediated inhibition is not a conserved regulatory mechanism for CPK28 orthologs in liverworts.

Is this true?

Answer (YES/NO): NO